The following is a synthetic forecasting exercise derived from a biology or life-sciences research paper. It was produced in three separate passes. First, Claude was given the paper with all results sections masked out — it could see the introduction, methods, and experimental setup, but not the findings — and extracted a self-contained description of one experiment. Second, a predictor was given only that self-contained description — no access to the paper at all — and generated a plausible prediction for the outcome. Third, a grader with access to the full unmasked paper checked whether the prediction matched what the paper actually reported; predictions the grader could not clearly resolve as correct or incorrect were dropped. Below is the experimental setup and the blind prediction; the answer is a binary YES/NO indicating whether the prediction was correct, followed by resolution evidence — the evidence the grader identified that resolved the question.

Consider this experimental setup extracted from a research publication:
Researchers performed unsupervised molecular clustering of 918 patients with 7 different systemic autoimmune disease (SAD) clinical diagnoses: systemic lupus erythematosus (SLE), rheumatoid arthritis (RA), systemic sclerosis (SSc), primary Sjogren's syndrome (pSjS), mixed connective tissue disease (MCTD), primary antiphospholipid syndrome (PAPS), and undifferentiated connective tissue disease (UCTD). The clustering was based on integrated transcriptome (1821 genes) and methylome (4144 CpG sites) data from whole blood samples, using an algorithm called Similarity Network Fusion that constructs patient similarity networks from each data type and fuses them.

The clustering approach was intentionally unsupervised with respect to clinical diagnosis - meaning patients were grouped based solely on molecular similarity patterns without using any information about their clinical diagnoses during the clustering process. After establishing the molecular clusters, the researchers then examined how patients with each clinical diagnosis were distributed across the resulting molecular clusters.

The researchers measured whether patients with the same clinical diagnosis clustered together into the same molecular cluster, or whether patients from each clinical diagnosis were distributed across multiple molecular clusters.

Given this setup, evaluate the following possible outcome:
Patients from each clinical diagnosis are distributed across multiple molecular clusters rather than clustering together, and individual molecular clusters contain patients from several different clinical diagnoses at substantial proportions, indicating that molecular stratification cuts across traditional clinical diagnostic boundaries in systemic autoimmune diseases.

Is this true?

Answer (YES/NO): YES